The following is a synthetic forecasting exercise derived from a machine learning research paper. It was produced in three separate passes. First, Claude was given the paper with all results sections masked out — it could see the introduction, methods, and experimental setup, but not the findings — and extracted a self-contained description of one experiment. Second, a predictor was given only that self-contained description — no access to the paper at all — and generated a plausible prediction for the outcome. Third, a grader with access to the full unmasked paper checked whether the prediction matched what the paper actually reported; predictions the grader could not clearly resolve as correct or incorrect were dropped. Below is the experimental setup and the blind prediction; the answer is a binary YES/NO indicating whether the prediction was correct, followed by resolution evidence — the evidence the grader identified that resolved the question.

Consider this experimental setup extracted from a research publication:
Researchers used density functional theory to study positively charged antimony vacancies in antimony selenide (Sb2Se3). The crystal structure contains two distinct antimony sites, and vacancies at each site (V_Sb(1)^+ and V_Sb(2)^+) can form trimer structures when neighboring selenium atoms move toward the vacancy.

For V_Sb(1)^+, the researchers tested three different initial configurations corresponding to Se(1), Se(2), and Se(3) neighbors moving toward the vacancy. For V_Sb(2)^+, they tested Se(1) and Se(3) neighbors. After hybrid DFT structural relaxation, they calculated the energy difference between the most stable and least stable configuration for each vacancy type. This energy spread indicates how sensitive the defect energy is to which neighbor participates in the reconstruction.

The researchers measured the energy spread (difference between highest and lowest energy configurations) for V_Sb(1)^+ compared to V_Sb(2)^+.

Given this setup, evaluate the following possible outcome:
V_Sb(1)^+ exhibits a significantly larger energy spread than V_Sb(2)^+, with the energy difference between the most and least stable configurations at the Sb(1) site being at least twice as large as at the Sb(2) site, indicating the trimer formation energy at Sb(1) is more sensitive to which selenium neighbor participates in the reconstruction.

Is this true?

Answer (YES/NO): YES